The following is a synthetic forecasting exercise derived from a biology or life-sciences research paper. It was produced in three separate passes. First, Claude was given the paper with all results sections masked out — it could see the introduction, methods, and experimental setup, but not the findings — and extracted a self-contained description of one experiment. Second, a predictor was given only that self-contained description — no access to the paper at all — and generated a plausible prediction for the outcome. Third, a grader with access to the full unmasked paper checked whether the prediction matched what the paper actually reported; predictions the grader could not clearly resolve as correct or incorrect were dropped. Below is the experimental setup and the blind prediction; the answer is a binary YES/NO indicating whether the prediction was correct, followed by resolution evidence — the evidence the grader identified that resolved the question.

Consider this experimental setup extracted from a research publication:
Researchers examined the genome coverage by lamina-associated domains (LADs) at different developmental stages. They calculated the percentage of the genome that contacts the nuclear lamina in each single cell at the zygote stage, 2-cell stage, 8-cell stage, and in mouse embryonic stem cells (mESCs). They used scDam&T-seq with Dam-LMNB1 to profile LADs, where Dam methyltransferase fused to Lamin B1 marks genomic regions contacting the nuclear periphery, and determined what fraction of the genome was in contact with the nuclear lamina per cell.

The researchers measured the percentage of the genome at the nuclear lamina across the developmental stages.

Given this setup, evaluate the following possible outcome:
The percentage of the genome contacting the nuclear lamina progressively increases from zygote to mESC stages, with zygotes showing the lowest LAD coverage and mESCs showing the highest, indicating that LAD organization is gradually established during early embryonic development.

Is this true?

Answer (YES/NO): NO